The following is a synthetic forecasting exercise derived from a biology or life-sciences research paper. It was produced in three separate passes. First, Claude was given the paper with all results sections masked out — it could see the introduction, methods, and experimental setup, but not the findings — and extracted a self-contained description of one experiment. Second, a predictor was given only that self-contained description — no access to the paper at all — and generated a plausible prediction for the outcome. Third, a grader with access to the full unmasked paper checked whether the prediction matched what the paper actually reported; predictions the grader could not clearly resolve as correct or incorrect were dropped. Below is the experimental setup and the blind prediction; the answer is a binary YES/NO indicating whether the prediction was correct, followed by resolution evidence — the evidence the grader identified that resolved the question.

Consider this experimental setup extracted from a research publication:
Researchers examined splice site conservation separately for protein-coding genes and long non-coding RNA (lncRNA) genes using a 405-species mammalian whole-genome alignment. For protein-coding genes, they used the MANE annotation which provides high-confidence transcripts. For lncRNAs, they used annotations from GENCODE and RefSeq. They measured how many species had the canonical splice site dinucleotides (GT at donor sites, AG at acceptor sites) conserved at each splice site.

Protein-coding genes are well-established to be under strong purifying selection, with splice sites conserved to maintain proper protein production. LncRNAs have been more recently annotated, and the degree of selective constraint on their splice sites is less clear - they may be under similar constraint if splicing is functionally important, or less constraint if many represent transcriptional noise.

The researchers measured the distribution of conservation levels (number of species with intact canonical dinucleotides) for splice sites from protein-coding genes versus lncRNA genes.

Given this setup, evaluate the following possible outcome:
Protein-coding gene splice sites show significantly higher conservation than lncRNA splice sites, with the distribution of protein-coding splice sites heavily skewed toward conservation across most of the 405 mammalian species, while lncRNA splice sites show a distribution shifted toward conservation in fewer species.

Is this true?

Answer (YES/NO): YES